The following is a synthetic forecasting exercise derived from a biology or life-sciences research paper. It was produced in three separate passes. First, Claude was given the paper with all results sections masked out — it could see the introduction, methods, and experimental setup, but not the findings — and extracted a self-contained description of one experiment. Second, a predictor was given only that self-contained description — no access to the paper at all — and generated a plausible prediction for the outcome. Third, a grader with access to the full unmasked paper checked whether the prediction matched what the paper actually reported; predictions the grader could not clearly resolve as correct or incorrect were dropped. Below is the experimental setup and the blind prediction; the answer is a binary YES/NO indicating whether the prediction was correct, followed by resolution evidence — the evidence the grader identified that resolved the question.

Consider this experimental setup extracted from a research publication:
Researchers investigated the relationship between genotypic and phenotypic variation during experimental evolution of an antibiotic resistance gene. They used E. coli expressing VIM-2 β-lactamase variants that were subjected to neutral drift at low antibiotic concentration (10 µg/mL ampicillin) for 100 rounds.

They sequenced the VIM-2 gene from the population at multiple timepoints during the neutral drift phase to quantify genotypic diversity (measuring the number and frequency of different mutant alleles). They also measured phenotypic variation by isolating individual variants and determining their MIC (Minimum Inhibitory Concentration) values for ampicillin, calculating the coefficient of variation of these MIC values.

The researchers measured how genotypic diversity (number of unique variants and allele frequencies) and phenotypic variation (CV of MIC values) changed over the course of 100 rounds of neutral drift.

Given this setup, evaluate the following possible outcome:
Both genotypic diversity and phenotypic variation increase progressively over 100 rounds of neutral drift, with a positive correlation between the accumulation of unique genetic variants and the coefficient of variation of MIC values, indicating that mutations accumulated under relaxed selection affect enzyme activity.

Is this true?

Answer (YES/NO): NO